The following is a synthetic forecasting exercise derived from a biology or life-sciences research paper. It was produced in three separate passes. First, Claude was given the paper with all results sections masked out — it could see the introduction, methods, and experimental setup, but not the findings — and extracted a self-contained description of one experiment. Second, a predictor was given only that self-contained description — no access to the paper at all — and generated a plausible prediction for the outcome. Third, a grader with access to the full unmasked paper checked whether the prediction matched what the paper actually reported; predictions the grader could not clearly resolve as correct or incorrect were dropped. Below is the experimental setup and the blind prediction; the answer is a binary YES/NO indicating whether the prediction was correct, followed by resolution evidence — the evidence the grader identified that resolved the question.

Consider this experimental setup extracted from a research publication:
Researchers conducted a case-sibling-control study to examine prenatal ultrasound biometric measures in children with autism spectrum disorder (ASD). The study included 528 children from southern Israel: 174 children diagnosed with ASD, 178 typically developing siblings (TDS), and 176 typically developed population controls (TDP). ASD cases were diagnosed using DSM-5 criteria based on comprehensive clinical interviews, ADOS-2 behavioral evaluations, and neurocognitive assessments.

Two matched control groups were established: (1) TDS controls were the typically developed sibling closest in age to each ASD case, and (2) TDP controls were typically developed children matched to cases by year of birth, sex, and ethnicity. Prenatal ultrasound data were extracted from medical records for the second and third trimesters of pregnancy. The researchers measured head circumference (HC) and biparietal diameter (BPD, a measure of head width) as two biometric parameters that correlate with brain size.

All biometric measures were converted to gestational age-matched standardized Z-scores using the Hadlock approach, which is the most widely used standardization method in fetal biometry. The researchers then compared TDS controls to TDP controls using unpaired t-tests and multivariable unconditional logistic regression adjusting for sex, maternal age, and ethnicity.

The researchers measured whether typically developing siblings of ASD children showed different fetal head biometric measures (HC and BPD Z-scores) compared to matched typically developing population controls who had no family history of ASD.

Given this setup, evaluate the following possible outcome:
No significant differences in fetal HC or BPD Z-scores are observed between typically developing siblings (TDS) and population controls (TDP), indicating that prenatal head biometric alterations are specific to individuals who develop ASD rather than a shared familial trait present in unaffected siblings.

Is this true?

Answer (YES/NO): NO